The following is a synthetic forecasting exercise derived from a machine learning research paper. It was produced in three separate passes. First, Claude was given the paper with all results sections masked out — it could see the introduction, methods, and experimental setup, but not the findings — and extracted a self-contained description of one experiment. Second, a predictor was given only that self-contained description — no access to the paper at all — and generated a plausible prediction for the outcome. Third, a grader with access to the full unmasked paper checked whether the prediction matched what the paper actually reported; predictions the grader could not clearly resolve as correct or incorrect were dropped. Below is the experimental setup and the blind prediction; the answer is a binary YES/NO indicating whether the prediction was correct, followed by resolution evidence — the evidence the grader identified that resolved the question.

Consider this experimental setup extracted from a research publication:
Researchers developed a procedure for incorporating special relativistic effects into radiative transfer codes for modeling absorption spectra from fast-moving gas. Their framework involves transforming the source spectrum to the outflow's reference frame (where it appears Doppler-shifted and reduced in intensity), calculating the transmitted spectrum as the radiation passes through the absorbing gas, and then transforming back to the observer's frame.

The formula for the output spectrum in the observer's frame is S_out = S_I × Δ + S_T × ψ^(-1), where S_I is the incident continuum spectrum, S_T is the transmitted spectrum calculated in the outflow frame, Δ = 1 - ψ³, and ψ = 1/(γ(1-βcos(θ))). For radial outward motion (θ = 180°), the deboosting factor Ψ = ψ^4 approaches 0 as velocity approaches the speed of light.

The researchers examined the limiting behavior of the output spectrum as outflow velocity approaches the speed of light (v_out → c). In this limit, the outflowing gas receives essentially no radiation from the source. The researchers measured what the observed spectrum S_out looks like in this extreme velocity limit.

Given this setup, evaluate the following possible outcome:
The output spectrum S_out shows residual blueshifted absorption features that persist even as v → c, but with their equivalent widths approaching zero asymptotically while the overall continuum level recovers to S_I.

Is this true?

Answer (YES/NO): NO